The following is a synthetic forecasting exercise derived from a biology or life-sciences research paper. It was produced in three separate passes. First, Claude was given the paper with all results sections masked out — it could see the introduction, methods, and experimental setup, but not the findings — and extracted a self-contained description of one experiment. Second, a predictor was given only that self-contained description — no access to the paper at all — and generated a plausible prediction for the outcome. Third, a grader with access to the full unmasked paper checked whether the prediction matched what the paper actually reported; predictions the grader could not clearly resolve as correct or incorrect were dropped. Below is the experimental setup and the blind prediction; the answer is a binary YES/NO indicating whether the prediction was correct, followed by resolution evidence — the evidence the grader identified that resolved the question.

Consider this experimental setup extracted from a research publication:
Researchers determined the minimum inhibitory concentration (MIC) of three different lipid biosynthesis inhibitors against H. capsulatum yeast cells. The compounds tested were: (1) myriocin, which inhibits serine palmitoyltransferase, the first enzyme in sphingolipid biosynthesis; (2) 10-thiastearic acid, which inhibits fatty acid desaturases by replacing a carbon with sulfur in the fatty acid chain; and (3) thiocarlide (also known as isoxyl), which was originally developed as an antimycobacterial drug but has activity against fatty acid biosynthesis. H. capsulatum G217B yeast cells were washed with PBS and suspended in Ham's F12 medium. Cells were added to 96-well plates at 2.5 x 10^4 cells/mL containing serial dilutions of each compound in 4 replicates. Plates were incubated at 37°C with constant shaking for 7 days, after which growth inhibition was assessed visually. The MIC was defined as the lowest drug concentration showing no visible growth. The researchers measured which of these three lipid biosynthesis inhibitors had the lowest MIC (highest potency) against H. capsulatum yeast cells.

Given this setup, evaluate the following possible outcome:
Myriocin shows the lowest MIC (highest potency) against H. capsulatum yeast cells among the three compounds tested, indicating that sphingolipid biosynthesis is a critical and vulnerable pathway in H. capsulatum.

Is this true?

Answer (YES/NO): YES